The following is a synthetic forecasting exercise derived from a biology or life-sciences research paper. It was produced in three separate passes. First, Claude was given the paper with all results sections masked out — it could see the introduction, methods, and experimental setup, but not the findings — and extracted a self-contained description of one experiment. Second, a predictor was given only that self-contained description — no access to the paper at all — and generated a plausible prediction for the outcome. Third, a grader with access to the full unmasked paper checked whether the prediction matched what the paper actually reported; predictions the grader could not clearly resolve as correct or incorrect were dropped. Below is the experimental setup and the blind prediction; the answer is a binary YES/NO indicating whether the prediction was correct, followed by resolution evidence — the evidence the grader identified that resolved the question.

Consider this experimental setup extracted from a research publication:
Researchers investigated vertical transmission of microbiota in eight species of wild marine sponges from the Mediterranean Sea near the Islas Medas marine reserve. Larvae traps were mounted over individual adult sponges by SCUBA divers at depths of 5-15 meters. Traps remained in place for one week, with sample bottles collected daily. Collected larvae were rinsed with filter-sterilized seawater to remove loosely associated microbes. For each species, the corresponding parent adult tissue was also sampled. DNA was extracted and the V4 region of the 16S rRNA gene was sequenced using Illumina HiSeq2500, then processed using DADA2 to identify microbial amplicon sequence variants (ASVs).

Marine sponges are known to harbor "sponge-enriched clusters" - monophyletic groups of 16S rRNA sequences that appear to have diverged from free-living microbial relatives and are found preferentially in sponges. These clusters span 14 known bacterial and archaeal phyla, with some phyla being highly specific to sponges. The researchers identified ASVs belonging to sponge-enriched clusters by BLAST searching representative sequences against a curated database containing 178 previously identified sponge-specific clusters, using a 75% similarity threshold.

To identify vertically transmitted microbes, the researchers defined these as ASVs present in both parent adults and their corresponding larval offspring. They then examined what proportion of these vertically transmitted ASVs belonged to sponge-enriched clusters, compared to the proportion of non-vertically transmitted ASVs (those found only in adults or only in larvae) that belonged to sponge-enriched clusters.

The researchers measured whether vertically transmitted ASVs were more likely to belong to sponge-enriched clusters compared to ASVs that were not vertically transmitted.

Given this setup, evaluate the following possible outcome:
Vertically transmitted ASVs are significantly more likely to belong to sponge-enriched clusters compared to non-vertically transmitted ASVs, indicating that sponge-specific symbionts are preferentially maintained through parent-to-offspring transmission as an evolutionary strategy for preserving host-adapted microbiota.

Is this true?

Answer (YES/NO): NO